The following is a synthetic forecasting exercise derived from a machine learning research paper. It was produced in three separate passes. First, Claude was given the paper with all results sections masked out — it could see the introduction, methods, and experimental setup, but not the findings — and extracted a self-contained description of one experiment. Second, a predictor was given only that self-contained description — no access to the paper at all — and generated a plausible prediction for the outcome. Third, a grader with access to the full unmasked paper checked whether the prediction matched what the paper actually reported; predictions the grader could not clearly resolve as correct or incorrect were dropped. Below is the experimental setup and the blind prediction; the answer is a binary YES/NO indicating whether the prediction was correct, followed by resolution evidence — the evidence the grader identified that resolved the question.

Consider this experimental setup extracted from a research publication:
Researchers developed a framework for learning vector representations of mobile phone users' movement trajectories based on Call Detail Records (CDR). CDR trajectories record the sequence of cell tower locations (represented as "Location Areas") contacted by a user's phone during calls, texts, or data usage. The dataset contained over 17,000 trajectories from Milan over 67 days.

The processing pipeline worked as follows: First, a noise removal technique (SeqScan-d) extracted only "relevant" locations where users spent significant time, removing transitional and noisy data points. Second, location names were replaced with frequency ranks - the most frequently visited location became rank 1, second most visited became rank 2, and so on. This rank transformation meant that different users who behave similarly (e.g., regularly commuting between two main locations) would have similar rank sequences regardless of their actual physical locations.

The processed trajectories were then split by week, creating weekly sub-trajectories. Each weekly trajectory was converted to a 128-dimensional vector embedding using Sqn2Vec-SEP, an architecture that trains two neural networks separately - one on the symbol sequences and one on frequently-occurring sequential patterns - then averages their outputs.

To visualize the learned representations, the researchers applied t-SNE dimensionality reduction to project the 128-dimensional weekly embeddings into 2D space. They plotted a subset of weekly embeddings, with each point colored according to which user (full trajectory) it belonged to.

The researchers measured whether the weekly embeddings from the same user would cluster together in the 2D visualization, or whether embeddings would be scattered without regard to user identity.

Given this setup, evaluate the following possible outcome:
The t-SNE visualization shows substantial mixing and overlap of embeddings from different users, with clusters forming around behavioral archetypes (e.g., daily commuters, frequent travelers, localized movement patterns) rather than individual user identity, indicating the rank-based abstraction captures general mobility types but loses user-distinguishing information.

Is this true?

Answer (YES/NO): NO